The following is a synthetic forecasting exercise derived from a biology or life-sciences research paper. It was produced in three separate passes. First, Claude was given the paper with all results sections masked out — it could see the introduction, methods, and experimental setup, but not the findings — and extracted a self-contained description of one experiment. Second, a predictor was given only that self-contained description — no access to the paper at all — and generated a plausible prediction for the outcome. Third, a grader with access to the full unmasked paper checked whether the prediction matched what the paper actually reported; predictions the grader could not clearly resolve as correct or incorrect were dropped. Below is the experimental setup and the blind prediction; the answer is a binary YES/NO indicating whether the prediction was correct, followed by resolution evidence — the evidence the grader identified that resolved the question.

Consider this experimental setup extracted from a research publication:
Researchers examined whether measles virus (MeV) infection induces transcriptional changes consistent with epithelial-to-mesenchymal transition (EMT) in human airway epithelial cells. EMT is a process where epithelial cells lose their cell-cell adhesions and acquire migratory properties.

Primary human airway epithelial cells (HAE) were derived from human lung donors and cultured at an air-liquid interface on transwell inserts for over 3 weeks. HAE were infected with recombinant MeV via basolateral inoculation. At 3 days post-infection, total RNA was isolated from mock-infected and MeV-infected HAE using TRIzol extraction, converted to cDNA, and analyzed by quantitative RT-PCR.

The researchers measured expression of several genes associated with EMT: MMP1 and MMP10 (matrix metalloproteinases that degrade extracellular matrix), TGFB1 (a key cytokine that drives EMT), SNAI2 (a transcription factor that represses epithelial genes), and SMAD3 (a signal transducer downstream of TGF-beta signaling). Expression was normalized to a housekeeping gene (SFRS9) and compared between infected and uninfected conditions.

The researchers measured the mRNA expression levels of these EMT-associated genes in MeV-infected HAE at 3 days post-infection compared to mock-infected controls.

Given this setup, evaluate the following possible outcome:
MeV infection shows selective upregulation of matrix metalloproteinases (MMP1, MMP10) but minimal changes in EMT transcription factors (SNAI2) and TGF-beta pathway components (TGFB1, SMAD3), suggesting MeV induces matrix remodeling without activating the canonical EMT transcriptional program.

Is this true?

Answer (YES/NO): NO